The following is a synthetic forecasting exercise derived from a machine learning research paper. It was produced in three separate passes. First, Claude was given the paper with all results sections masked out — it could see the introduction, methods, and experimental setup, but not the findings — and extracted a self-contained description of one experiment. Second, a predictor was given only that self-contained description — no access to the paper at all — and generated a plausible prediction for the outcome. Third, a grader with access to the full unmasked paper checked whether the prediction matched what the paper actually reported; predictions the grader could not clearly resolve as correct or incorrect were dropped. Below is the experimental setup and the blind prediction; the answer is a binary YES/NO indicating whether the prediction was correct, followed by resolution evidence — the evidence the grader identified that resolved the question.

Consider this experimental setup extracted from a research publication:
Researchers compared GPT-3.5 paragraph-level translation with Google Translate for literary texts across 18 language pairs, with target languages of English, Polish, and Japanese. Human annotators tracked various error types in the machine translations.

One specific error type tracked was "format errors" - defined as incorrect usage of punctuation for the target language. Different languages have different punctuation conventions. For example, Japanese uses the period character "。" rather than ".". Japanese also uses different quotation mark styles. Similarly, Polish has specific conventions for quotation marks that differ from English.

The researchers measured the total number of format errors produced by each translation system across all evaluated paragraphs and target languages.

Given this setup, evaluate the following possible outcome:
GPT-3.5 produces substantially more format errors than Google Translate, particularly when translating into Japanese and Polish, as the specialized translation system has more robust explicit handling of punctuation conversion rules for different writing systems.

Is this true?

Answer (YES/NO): NO